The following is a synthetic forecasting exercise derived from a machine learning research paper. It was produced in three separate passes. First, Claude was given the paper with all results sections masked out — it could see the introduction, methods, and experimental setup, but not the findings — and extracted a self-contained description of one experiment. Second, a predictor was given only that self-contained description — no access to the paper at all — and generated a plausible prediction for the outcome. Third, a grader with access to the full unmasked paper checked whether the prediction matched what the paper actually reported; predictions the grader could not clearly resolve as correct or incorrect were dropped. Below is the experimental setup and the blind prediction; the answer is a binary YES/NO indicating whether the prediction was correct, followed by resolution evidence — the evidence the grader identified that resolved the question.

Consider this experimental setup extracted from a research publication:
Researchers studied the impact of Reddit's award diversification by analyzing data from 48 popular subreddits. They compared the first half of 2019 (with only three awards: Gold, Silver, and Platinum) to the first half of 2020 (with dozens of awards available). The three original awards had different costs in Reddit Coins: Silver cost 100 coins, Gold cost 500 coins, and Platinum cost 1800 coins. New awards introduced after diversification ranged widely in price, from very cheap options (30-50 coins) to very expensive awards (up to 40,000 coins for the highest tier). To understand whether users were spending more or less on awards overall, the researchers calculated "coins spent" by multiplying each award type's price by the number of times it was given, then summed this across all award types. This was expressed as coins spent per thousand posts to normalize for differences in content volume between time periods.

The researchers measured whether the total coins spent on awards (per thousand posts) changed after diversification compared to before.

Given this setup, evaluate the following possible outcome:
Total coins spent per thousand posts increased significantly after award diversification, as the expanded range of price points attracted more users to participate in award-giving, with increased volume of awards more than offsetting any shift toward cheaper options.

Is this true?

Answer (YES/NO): YES